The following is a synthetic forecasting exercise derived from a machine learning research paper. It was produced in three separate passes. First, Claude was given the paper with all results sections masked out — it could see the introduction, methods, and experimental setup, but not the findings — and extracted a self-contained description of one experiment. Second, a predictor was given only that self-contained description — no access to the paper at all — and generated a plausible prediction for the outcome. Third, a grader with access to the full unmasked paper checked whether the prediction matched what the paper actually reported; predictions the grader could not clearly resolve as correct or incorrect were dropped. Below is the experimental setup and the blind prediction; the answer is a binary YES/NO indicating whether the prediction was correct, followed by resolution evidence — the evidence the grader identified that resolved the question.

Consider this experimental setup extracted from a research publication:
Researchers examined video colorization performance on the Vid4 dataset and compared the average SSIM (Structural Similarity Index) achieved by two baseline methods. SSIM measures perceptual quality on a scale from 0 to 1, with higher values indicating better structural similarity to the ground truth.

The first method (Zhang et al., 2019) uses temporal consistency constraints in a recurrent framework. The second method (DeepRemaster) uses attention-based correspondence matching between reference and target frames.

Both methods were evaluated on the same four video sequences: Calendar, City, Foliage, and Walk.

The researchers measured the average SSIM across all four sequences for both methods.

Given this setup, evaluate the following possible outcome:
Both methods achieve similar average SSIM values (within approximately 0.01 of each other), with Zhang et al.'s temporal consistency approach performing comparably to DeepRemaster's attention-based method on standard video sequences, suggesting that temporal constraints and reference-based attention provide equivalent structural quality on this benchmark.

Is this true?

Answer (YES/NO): YES